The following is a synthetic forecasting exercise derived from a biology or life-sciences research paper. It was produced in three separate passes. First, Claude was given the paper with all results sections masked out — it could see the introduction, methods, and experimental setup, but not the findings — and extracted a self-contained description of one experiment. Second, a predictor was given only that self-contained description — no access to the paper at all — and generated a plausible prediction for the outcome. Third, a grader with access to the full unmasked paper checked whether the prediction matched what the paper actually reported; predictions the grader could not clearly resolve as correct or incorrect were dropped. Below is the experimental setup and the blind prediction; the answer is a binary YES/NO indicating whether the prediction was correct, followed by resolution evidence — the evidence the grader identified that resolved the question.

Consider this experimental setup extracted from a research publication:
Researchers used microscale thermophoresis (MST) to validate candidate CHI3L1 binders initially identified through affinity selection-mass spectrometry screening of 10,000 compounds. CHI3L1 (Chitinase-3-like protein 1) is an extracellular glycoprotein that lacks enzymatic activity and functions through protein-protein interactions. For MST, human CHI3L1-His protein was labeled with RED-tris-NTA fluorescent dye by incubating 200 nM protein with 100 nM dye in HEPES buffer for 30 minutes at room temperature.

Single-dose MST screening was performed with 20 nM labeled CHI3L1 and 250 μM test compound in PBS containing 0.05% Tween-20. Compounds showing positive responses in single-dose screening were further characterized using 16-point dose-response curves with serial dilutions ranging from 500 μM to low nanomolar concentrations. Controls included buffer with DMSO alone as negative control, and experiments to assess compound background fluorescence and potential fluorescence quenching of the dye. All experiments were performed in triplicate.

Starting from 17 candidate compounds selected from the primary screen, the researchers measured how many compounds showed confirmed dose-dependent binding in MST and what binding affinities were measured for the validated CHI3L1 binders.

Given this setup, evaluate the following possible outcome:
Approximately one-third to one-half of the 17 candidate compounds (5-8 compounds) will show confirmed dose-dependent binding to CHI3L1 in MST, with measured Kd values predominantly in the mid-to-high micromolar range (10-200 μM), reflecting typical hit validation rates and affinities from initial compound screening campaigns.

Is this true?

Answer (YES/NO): NO